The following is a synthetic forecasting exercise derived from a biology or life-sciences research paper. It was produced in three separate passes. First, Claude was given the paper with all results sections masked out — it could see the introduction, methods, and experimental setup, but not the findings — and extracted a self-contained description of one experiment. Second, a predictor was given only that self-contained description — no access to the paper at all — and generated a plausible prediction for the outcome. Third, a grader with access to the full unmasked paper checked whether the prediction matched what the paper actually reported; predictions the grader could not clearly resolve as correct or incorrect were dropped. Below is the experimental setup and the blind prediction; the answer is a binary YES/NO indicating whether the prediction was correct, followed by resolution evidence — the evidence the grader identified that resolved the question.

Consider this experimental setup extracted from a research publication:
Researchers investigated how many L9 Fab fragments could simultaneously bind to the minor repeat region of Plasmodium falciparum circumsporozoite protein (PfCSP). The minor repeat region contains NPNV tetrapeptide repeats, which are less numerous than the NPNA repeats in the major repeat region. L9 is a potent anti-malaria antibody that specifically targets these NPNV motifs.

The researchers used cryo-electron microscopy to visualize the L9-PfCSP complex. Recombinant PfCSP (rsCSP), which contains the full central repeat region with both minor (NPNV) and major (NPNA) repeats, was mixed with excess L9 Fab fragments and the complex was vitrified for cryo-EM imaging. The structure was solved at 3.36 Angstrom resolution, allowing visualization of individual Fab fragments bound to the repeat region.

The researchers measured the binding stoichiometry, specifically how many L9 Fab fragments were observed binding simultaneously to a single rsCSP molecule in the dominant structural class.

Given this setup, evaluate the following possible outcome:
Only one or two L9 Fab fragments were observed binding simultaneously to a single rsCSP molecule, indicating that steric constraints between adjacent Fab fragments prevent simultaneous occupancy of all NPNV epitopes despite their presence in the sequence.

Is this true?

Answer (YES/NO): NO